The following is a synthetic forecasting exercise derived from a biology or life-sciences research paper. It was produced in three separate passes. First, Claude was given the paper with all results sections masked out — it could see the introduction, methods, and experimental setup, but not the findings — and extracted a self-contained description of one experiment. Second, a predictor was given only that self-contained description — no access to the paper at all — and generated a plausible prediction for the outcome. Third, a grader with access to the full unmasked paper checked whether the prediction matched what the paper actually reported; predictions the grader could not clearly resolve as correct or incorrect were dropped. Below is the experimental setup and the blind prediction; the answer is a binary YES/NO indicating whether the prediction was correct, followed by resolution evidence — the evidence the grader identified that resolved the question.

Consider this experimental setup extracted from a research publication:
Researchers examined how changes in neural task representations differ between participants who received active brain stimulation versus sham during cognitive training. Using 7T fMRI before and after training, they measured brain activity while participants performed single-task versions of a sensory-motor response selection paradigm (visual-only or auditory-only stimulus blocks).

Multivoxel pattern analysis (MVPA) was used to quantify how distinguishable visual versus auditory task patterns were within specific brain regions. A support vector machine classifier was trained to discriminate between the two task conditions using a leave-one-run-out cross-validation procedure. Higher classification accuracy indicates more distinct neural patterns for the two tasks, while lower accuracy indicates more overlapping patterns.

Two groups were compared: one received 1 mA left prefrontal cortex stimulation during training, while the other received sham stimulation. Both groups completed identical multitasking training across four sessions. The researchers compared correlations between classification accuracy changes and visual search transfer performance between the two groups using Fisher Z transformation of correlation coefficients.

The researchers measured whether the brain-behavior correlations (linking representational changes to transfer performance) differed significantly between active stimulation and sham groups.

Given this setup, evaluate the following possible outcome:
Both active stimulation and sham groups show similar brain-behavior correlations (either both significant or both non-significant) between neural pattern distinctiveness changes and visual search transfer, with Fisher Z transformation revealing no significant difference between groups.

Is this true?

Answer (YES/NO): NO